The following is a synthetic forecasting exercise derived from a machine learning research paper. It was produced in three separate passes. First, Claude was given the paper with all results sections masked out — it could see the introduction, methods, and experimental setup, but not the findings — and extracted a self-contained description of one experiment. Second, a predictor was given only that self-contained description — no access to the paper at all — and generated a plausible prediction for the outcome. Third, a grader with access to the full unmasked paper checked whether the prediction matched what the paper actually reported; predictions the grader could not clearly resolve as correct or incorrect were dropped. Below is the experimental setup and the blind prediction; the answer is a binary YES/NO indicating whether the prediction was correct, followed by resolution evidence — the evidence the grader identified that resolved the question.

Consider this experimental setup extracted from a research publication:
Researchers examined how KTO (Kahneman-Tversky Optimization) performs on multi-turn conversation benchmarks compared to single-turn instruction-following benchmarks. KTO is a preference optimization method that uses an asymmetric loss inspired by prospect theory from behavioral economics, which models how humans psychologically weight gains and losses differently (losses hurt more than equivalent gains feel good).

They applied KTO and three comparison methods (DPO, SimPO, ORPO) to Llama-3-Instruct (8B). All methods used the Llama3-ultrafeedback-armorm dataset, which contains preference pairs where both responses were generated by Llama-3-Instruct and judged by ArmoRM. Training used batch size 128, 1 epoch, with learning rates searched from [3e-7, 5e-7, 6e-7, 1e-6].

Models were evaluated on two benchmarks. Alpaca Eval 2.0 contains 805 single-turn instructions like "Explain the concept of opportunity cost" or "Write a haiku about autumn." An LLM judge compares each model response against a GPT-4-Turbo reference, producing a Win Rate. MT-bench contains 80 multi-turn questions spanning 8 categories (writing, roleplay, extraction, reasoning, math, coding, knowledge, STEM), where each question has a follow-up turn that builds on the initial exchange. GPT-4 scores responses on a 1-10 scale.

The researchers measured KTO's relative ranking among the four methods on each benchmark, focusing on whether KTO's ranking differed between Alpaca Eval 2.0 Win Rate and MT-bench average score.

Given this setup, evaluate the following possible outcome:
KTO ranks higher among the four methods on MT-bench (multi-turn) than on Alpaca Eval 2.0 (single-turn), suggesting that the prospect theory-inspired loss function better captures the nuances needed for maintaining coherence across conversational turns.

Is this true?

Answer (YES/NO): YES